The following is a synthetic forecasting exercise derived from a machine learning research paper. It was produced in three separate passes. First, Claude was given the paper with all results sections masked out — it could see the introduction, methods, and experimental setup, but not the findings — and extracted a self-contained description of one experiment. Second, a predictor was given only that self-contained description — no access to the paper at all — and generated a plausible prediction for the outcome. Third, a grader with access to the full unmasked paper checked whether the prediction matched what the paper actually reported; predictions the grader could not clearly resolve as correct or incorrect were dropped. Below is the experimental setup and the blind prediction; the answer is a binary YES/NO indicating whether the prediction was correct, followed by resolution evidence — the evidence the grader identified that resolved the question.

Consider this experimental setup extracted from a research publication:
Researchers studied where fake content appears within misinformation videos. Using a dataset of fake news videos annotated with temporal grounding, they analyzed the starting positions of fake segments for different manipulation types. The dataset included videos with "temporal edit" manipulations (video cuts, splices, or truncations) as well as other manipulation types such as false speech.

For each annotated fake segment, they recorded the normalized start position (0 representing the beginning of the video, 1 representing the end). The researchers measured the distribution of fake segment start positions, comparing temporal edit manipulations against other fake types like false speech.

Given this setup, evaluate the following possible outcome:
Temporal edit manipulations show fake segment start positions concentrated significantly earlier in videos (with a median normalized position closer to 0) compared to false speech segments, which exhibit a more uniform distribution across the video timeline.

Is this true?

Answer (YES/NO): NO